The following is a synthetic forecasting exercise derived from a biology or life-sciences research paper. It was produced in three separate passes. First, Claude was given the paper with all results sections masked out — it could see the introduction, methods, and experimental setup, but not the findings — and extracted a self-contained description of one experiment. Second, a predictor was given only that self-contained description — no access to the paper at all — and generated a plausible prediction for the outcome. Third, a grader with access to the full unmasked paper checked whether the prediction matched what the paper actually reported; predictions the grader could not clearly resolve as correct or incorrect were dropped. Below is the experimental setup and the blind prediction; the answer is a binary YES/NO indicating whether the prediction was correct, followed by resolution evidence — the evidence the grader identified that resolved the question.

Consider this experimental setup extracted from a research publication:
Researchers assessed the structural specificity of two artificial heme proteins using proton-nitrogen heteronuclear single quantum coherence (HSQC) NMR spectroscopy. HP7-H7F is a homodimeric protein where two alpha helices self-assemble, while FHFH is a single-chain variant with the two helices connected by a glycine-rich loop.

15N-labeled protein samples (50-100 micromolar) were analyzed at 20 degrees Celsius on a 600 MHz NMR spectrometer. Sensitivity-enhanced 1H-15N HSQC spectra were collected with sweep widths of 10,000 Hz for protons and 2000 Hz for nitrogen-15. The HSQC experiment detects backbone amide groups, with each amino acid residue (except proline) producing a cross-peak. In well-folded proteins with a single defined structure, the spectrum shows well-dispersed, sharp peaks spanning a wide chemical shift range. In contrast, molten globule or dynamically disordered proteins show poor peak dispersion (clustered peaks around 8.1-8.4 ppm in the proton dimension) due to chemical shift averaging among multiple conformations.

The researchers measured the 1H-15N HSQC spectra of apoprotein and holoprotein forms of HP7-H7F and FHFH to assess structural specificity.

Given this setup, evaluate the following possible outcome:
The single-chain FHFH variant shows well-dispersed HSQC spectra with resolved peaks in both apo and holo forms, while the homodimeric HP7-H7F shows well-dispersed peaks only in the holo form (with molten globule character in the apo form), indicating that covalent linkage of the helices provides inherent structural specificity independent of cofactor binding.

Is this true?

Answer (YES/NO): NO